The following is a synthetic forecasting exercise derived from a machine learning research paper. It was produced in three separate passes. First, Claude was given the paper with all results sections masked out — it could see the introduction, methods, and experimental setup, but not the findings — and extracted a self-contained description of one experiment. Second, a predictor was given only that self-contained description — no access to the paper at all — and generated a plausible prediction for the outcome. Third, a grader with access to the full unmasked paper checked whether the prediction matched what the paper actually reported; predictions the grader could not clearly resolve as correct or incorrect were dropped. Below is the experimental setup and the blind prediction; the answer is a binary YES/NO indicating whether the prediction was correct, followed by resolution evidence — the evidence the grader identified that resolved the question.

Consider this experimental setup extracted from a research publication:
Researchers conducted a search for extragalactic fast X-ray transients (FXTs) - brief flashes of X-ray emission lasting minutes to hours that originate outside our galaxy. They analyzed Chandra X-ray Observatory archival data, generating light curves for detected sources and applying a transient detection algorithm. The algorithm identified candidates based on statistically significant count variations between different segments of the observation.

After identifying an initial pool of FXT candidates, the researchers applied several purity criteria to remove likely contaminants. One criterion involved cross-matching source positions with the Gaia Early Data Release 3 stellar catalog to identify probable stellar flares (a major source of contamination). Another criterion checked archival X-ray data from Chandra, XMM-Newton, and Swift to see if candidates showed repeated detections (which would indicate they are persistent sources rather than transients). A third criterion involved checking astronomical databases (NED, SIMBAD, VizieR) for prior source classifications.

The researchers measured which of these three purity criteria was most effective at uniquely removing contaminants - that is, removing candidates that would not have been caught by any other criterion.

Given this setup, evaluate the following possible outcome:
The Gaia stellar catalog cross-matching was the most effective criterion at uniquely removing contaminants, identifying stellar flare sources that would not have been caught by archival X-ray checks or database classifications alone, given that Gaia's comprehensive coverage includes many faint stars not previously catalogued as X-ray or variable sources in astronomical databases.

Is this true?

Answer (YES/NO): YES